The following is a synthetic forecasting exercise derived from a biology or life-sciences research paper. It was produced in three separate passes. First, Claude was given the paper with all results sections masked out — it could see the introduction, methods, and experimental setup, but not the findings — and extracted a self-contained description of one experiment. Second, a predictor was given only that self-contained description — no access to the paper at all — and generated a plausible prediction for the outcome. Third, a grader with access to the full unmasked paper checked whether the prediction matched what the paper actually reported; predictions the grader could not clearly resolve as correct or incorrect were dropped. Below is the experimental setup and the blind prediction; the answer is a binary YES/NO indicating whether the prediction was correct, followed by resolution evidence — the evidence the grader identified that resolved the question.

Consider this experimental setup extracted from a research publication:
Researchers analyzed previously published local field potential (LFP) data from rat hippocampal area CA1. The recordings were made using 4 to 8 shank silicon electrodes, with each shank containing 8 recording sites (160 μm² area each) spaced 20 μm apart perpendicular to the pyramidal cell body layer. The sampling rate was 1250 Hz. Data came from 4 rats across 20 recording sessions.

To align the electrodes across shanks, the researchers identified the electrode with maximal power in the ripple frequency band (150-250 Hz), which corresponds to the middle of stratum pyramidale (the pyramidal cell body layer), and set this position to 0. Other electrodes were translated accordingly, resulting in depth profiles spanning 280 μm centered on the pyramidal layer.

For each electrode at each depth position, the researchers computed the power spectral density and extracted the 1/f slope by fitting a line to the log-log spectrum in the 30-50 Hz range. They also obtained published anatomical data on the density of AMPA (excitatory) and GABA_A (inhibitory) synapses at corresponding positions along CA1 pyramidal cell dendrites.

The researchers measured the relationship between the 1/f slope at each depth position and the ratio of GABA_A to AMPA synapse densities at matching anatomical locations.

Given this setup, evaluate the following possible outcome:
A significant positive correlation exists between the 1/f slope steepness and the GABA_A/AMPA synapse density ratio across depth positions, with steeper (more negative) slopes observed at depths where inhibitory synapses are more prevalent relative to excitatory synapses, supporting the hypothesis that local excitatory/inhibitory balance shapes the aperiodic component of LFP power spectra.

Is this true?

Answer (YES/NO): NO